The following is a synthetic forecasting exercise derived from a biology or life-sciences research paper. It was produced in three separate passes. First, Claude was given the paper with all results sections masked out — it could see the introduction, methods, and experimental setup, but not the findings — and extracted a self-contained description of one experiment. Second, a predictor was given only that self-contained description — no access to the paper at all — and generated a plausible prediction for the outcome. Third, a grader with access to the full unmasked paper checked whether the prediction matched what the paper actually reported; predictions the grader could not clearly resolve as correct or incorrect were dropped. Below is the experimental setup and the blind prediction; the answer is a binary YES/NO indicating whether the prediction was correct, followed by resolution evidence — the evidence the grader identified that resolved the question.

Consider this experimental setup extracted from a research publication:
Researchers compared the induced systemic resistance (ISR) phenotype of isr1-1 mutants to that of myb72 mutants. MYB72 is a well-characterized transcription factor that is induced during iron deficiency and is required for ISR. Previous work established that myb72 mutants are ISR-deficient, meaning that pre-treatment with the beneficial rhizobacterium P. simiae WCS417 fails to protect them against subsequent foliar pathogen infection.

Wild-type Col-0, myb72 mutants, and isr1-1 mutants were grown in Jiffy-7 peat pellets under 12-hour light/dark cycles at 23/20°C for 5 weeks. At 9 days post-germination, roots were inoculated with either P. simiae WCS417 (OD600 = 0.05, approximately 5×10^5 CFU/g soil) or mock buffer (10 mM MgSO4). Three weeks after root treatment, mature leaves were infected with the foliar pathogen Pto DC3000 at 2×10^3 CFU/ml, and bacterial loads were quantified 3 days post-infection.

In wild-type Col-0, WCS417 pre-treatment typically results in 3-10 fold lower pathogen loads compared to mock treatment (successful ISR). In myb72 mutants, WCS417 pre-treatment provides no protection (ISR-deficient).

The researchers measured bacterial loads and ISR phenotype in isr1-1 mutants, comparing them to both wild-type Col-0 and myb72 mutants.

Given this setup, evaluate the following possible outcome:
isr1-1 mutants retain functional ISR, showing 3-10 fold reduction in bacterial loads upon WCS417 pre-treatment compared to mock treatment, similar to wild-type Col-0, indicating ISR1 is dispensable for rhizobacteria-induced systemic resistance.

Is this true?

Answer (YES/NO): NO